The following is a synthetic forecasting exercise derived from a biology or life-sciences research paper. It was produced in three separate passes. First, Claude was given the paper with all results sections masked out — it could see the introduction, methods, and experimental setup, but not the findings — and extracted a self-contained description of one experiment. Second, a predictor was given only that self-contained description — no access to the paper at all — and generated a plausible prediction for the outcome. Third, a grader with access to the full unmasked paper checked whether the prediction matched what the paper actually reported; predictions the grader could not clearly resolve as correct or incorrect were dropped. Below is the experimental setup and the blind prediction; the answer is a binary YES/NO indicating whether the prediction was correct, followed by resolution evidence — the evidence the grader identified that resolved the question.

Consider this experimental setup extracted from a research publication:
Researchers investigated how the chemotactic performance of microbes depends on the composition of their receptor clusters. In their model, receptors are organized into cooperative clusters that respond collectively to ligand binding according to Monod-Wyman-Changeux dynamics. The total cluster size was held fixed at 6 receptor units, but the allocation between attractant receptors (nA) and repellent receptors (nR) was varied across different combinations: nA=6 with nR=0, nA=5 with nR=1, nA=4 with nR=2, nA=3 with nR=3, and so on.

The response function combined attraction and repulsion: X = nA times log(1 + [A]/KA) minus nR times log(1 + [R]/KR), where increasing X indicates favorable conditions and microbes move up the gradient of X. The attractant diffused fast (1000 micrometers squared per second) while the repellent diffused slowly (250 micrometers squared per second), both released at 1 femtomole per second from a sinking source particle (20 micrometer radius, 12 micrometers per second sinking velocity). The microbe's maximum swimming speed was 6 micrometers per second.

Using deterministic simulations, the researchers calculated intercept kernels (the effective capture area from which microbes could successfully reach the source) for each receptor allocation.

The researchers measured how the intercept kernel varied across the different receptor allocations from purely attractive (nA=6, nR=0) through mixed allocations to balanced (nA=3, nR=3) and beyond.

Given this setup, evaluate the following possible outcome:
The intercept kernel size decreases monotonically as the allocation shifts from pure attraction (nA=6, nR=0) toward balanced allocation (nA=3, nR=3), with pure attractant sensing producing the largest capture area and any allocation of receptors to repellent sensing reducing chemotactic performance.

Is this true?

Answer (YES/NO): NO